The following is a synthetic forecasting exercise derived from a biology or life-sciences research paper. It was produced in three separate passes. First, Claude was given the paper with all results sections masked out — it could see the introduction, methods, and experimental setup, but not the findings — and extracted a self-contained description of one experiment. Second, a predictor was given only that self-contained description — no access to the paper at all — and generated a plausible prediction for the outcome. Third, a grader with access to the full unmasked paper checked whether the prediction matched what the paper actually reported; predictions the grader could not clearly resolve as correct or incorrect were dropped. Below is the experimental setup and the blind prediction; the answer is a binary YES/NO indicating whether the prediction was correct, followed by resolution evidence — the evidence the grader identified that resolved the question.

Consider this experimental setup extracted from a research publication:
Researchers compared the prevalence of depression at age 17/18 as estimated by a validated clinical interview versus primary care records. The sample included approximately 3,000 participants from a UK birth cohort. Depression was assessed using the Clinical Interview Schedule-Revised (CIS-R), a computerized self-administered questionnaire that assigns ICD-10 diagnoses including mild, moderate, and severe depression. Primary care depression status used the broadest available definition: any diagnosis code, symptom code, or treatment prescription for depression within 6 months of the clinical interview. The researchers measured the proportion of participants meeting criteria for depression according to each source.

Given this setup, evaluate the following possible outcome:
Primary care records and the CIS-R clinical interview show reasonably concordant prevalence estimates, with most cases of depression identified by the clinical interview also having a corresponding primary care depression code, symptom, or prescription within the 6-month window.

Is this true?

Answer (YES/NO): NO